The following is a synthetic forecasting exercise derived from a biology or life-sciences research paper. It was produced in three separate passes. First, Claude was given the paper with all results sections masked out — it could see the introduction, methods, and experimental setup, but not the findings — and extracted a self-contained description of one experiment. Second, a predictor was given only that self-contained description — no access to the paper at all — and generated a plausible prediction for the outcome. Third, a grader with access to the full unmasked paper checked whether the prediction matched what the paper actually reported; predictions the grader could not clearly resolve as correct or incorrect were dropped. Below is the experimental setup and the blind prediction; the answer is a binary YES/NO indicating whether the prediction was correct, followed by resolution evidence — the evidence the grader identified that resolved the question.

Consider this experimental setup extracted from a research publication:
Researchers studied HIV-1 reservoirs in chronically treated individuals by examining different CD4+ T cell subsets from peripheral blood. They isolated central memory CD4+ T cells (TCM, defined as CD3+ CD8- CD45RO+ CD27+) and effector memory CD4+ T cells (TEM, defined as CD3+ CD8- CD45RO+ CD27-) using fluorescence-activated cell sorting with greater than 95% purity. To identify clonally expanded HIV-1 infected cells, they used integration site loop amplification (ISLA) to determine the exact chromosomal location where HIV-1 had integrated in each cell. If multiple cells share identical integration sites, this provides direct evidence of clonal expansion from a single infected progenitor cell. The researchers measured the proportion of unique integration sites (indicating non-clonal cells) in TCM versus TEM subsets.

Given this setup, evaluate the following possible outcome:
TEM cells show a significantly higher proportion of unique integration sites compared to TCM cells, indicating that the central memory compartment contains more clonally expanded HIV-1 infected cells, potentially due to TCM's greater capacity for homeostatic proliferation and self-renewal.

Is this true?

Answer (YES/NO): NO